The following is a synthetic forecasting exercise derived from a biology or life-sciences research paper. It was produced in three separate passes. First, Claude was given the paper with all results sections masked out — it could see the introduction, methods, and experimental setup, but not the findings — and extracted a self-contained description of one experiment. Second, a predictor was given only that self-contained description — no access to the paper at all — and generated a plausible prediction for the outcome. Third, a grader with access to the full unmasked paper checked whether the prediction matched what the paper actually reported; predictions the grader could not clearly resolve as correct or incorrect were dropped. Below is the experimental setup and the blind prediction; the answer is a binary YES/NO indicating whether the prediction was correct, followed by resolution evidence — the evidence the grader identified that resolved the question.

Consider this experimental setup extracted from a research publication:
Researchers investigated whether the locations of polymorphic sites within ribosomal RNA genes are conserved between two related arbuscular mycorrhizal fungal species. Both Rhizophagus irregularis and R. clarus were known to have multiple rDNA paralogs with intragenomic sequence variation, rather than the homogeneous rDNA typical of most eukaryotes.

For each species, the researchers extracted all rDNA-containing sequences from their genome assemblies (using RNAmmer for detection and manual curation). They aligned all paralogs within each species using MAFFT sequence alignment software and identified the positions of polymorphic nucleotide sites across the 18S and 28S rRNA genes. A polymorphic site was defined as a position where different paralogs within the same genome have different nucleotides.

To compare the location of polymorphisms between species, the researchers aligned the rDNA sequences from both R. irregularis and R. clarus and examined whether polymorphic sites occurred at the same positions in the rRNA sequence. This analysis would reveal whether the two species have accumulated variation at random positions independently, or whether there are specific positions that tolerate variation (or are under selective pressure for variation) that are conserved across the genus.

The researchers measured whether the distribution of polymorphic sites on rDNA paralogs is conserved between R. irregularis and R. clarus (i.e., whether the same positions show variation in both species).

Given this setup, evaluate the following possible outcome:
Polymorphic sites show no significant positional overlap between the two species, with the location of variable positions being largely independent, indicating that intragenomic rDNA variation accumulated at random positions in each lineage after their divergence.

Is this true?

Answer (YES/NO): NO